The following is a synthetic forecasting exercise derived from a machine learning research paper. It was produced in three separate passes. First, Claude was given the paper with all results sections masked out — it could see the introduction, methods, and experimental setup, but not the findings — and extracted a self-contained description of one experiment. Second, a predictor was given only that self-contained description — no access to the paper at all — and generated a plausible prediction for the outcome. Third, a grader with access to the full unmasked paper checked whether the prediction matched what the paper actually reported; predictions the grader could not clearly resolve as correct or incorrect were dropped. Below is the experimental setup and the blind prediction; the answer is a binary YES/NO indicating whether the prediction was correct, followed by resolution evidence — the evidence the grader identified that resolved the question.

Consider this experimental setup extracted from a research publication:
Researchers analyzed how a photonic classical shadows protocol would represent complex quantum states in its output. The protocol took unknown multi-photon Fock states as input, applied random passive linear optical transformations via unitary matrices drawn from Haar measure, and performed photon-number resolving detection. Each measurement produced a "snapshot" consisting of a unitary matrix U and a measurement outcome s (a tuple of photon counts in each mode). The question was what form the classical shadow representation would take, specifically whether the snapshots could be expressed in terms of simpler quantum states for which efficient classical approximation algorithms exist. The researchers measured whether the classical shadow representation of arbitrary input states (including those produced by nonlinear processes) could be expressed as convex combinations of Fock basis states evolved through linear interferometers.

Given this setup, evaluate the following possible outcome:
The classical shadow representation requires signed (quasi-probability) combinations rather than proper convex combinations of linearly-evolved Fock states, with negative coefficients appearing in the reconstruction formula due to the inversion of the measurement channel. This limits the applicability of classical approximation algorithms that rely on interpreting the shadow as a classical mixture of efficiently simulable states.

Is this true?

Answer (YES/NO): NO